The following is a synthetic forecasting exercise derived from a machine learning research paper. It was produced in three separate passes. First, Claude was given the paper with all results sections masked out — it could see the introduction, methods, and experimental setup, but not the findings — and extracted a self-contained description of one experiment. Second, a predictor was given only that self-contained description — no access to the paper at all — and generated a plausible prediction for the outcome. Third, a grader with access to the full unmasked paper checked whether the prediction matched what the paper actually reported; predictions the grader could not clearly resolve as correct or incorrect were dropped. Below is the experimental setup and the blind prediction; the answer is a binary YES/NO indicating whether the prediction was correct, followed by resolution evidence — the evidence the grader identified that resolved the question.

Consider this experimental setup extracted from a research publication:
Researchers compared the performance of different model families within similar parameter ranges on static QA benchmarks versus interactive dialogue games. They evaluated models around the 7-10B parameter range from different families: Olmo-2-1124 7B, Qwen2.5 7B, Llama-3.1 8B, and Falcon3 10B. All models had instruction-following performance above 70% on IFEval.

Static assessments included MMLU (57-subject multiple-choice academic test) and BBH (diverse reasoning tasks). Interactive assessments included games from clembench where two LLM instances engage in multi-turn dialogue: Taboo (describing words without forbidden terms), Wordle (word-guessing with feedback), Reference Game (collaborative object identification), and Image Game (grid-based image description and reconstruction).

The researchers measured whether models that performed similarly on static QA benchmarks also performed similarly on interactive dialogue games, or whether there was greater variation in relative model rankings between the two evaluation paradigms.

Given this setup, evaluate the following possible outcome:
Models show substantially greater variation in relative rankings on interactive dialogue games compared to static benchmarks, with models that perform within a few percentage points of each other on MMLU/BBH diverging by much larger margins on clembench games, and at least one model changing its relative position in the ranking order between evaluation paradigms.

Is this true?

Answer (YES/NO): YES